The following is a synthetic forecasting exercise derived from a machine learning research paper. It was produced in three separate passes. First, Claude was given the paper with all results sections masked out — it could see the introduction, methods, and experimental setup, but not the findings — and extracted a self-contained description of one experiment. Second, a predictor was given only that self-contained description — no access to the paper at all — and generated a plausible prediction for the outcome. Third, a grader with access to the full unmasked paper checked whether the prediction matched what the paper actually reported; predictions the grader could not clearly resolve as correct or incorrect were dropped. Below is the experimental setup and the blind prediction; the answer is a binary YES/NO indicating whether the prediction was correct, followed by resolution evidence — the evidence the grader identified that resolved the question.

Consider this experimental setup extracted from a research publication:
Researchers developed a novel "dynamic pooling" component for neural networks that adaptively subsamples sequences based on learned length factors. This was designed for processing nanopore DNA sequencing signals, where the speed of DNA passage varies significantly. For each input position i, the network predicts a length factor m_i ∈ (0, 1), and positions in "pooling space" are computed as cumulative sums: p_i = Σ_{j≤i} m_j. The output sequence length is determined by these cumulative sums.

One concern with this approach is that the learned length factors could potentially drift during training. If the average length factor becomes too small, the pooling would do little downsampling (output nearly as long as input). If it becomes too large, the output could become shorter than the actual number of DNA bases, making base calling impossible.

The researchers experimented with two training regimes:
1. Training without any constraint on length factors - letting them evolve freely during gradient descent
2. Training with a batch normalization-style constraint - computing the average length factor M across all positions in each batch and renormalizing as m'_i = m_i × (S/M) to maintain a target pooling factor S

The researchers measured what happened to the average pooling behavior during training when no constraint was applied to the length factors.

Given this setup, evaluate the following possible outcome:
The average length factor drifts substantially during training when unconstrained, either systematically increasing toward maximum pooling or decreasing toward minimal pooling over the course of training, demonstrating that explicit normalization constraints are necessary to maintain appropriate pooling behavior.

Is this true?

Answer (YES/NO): YES